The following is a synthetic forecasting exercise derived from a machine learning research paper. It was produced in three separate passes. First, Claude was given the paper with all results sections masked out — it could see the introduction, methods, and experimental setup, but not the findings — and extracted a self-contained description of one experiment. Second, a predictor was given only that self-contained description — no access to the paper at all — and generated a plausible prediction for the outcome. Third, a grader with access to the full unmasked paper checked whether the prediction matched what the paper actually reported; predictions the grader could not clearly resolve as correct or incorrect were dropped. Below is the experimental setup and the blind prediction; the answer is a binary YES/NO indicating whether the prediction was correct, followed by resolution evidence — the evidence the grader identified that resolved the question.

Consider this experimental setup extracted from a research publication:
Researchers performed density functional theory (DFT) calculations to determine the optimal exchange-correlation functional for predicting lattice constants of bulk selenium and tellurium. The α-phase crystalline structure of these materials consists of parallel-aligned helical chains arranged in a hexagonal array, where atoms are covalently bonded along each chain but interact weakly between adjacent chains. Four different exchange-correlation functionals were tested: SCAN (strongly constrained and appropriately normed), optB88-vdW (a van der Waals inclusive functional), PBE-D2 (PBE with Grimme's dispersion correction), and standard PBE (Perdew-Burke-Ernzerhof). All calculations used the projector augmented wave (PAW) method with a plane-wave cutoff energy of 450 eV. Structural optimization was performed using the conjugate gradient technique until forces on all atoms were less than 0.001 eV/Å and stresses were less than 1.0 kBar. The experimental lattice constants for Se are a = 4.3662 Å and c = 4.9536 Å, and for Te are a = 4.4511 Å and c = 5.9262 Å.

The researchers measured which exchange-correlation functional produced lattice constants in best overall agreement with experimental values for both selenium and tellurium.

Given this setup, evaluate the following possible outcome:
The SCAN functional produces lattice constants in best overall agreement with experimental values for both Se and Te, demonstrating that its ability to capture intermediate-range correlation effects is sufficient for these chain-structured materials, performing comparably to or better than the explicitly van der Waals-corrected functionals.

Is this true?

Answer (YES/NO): YES